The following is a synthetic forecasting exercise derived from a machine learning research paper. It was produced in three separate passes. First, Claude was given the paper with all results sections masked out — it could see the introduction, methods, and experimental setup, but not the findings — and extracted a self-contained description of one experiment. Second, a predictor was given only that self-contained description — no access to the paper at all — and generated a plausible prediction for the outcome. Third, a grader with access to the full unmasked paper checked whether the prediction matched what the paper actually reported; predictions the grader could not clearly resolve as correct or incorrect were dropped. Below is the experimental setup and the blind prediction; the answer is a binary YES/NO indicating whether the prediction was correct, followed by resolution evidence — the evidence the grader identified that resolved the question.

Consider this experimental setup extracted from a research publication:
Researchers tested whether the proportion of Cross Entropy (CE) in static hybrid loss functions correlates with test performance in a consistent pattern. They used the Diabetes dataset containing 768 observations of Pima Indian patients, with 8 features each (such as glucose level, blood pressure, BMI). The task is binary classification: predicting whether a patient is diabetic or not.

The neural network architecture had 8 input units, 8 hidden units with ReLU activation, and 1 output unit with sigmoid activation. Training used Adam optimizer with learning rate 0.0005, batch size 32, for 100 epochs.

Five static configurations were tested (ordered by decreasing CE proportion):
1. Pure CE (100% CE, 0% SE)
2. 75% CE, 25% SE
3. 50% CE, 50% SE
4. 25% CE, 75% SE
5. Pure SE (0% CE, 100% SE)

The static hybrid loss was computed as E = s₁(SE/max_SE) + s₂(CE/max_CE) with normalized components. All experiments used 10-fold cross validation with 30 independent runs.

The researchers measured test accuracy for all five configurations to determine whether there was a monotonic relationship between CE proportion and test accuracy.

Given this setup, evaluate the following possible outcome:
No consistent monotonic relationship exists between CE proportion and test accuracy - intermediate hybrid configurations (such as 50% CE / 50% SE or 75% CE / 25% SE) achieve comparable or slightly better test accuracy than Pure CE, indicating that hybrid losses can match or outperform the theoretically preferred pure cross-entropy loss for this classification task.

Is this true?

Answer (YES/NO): NO